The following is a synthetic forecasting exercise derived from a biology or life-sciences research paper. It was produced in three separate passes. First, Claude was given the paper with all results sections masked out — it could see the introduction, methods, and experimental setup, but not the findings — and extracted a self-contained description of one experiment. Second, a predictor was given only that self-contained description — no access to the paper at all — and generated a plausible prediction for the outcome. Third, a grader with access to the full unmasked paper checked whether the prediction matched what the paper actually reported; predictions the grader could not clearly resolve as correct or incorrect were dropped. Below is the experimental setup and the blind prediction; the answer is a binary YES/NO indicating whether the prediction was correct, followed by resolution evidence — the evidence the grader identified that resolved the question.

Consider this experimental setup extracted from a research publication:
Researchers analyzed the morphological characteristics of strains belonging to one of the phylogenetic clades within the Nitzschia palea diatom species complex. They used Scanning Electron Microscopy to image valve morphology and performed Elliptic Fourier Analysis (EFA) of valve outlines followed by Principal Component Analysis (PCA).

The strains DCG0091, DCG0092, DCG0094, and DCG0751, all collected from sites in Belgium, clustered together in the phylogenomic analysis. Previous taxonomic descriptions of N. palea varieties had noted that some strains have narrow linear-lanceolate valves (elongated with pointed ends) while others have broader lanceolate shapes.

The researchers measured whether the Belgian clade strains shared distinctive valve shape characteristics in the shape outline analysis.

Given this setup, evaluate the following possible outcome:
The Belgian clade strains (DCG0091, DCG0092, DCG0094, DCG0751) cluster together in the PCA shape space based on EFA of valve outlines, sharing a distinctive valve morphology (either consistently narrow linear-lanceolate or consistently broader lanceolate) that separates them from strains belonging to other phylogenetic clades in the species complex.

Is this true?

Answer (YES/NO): NO